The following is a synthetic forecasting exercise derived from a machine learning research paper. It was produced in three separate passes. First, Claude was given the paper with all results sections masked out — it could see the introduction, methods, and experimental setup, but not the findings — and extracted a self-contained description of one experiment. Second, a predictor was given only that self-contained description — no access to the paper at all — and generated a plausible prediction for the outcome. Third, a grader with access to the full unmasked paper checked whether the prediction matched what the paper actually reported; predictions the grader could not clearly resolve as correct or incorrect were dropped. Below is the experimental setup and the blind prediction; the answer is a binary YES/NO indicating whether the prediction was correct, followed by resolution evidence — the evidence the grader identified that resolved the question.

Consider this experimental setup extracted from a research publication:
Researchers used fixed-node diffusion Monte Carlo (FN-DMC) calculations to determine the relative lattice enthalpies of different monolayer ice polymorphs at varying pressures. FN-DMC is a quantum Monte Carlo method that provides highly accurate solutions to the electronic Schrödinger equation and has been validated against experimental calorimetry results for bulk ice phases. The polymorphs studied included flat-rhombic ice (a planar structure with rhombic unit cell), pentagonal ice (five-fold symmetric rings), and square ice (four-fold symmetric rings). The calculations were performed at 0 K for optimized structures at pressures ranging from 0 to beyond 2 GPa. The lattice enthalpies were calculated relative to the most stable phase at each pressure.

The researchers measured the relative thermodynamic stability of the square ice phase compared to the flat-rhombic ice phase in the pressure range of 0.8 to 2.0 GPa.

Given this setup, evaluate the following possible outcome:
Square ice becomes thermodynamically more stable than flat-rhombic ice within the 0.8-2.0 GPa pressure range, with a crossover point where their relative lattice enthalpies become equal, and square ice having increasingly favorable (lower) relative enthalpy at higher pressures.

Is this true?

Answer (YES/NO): NO